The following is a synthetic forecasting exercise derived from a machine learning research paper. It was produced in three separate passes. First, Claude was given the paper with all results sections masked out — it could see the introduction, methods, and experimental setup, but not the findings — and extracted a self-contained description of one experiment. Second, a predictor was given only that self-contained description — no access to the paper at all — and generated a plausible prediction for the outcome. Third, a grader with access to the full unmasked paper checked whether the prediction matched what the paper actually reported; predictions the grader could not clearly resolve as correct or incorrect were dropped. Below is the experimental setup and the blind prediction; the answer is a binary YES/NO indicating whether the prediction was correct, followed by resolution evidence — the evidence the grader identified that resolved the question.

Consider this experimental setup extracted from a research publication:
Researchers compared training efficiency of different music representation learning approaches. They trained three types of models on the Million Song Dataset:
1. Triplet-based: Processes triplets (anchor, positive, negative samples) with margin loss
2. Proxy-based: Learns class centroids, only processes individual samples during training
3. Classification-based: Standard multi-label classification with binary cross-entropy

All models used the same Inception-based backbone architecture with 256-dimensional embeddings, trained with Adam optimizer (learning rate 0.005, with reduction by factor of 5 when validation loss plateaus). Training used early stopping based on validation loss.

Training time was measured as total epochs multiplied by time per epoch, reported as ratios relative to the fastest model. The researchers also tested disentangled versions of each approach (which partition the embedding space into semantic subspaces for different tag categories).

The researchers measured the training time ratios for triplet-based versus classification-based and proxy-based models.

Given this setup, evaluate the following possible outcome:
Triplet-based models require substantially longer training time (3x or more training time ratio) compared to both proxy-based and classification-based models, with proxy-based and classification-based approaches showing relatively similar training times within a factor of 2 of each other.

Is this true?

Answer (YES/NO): NO